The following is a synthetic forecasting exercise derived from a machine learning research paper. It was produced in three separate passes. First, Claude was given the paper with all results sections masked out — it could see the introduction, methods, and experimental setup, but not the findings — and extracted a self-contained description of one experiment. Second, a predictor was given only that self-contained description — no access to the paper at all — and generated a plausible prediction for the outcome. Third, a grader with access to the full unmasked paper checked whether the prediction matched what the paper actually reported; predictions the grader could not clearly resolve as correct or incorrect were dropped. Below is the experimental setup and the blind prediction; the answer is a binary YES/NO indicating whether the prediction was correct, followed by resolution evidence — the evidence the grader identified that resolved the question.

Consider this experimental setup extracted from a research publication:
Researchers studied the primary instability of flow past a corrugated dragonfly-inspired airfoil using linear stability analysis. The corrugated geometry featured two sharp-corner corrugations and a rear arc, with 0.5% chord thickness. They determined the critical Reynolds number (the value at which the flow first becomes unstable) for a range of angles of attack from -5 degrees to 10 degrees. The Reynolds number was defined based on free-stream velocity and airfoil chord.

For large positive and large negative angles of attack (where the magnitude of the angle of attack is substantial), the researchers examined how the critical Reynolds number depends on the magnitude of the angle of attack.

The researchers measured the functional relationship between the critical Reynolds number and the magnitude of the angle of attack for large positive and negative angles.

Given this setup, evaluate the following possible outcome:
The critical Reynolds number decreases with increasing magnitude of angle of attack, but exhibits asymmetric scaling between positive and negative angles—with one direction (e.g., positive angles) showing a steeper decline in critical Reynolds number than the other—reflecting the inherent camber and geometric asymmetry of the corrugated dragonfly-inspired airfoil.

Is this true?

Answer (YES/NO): YES